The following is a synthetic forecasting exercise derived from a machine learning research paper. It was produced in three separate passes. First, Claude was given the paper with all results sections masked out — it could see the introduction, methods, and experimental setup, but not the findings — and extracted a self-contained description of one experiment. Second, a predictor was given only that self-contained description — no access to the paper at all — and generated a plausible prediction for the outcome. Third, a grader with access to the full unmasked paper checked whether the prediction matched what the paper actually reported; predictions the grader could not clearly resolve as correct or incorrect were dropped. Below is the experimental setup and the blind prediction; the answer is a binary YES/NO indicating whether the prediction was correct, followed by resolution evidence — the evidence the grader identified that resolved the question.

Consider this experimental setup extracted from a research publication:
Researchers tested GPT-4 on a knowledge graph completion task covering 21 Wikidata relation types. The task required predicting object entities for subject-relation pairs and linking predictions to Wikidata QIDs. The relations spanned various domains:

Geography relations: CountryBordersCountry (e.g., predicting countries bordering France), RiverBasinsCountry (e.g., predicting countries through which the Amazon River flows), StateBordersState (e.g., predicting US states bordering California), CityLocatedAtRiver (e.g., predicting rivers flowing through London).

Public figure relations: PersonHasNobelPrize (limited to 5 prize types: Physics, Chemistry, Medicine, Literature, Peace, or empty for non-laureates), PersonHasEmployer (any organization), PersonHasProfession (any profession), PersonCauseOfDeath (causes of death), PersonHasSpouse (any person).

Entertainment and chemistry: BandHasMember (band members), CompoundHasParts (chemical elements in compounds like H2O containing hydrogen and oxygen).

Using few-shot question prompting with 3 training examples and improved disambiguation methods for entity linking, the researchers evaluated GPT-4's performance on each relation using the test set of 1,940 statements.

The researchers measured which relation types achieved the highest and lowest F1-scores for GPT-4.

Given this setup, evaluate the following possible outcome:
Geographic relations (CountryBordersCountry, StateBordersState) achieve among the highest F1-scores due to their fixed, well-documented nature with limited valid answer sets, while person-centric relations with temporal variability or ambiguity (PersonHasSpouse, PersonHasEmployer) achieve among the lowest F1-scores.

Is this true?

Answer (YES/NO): NO